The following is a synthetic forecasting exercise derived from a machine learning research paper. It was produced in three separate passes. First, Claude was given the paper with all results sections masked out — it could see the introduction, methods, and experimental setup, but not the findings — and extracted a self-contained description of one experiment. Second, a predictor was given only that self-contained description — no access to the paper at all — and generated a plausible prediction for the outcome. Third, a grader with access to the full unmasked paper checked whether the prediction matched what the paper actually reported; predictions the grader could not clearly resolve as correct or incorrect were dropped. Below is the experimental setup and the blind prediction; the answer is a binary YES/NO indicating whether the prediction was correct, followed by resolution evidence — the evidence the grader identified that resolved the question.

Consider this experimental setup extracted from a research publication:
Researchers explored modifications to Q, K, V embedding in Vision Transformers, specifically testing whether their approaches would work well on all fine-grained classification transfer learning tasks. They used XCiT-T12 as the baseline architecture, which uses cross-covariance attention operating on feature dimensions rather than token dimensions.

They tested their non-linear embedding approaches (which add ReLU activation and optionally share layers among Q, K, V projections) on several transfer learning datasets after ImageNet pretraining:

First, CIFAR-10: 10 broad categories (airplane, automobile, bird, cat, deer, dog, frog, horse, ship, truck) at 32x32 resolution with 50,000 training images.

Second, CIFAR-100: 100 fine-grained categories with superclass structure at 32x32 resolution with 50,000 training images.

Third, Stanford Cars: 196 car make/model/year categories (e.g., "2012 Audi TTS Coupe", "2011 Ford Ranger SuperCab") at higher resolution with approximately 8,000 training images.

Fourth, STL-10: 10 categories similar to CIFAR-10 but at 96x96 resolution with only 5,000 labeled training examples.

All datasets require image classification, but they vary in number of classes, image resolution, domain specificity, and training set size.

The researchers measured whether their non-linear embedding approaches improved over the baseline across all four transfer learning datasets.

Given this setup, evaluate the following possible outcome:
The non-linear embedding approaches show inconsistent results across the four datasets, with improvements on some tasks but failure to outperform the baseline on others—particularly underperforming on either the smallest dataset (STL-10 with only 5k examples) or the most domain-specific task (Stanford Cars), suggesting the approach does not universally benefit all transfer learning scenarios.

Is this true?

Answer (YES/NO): YES